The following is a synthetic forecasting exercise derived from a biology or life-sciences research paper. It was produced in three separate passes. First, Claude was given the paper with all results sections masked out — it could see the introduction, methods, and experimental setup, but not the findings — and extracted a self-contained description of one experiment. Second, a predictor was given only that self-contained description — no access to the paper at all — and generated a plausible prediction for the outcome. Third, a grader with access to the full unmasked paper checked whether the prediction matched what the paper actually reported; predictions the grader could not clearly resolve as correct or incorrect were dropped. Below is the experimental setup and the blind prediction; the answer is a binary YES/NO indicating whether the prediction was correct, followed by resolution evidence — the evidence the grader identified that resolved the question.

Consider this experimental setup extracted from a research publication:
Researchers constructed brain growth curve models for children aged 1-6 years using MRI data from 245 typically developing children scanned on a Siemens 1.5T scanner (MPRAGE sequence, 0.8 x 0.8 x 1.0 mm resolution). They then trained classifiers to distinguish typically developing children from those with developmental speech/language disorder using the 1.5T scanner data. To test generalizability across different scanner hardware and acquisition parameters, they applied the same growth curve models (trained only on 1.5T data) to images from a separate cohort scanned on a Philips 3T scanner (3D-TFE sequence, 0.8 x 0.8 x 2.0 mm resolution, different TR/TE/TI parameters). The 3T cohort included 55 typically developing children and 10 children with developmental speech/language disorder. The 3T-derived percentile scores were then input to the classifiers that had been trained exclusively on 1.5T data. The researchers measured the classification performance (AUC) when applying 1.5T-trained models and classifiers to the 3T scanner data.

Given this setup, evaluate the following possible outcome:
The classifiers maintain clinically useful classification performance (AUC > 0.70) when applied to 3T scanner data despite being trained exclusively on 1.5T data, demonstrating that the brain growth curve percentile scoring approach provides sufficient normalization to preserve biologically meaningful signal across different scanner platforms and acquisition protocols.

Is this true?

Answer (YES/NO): YES